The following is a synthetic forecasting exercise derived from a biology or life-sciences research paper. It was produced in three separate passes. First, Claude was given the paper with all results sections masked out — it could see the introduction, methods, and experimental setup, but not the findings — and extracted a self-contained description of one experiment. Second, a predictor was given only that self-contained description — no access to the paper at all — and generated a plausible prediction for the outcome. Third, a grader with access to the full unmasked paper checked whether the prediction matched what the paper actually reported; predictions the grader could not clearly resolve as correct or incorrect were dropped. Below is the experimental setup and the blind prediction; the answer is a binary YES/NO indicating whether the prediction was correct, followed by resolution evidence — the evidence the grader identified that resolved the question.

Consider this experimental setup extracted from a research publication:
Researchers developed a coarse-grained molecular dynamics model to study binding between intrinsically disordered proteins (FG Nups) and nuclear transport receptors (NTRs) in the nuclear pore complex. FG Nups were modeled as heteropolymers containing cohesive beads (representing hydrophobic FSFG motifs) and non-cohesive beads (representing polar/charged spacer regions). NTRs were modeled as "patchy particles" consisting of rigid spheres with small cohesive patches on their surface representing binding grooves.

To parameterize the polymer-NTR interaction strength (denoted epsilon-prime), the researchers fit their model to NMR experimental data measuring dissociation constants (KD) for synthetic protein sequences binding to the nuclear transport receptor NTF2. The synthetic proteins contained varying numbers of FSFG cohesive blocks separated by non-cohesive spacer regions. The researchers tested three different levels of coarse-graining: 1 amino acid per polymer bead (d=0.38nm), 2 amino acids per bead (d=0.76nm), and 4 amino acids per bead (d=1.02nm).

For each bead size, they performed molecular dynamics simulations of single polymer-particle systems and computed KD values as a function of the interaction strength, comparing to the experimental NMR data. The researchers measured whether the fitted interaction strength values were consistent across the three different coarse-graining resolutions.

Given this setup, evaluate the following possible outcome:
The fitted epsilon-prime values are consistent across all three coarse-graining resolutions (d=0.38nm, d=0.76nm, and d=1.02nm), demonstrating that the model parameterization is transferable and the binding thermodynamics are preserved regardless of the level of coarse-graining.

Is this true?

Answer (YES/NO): NO